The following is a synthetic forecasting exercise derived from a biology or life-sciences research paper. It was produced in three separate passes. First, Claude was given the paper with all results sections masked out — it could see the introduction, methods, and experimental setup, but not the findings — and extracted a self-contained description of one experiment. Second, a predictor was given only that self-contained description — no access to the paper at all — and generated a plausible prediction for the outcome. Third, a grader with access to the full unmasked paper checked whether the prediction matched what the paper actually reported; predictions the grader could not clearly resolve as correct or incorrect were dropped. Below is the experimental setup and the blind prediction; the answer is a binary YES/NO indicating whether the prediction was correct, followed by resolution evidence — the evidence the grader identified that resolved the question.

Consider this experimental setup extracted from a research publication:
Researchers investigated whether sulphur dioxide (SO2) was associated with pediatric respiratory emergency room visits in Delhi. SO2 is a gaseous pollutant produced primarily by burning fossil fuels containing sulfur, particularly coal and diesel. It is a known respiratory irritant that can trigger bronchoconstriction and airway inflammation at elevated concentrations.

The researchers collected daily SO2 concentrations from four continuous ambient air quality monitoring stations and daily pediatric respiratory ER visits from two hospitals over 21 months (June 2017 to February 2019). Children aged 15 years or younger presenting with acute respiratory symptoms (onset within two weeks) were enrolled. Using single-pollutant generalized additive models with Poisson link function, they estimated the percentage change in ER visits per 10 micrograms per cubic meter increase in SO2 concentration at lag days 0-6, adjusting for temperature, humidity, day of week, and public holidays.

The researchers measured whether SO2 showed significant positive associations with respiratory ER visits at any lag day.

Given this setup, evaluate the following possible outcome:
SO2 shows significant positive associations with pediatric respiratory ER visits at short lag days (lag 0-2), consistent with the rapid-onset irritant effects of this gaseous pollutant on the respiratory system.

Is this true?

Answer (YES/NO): YES